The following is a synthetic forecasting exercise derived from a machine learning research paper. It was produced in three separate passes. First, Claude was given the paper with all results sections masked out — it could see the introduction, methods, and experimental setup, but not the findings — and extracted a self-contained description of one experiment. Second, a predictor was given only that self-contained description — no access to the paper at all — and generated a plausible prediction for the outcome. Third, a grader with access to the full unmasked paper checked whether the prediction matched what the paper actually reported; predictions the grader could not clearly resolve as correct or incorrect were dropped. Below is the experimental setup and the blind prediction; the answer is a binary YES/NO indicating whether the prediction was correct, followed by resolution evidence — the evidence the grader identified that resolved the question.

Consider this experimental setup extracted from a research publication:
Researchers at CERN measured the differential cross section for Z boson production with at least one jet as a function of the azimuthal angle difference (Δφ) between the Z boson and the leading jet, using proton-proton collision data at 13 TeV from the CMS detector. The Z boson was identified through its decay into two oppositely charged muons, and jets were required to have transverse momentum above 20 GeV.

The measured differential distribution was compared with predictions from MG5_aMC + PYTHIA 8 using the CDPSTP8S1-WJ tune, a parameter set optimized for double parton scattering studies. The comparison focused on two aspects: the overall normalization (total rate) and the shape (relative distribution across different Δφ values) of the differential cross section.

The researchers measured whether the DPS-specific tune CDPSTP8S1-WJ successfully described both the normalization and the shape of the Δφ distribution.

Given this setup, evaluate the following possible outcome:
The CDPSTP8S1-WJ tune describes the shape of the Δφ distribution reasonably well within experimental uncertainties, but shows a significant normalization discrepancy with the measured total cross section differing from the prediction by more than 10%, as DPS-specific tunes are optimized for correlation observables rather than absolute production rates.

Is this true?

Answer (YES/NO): NO